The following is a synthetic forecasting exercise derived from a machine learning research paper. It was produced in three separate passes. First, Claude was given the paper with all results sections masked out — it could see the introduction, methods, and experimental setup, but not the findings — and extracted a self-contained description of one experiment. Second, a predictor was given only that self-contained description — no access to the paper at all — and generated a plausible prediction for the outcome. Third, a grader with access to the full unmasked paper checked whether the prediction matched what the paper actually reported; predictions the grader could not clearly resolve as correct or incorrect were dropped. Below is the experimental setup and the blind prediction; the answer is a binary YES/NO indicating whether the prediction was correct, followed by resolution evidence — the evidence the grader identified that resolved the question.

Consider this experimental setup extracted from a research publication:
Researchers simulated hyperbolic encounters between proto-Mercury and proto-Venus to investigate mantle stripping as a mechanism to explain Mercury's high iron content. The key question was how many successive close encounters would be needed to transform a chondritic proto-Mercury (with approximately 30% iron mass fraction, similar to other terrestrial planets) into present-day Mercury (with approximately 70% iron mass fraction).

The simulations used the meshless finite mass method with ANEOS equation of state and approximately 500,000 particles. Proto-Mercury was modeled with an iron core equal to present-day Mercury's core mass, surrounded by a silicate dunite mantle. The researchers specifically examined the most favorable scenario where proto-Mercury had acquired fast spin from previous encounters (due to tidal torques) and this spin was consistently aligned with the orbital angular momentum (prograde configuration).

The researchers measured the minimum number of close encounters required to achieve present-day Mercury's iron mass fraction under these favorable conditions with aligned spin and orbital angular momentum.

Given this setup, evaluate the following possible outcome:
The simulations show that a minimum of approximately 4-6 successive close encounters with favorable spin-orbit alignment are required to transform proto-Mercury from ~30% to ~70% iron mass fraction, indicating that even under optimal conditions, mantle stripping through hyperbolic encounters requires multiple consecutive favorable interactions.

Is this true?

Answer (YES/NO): NO